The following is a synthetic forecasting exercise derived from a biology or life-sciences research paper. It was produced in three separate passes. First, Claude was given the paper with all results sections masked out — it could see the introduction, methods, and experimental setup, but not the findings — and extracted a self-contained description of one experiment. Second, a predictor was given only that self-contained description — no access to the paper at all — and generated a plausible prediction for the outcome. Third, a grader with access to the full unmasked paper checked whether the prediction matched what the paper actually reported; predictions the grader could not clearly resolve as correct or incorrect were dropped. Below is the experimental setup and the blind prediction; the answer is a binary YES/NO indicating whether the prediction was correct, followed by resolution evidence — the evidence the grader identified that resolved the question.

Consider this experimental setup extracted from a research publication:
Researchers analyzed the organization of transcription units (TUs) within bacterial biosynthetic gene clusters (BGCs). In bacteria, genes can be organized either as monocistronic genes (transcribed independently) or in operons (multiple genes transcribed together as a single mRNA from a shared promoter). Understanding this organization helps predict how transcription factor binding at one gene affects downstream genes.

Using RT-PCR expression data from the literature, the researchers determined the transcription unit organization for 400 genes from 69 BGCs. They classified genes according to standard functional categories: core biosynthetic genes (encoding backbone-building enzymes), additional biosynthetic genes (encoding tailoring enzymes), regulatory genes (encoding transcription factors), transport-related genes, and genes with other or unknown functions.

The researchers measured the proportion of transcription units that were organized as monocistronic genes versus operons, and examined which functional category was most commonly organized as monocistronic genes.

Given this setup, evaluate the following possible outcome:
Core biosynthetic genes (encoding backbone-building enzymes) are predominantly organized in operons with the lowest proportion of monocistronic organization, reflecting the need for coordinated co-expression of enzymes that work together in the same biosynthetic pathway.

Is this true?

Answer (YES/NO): NO